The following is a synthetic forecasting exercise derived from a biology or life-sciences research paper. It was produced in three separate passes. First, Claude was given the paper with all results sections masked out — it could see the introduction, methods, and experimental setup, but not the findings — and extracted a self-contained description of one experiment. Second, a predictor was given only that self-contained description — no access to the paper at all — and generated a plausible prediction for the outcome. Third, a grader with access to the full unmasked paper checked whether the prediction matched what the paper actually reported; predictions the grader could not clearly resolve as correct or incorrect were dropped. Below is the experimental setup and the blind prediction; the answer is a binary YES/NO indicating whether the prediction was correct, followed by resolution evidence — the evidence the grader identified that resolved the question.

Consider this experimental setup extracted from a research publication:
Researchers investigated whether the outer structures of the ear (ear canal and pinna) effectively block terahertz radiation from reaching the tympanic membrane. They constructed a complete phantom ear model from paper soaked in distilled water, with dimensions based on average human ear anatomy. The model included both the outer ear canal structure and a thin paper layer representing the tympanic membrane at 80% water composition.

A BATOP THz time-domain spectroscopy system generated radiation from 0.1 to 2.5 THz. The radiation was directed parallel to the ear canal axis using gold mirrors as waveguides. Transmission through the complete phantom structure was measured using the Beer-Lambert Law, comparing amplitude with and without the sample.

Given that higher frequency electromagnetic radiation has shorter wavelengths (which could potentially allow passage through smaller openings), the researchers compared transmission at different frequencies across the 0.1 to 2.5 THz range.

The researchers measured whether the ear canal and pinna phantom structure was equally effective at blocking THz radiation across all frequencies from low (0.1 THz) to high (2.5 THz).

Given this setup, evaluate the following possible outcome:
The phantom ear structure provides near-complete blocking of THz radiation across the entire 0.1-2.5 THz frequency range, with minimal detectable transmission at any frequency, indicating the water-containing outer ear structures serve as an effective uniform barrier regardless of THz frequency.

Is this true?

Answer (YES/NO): NO